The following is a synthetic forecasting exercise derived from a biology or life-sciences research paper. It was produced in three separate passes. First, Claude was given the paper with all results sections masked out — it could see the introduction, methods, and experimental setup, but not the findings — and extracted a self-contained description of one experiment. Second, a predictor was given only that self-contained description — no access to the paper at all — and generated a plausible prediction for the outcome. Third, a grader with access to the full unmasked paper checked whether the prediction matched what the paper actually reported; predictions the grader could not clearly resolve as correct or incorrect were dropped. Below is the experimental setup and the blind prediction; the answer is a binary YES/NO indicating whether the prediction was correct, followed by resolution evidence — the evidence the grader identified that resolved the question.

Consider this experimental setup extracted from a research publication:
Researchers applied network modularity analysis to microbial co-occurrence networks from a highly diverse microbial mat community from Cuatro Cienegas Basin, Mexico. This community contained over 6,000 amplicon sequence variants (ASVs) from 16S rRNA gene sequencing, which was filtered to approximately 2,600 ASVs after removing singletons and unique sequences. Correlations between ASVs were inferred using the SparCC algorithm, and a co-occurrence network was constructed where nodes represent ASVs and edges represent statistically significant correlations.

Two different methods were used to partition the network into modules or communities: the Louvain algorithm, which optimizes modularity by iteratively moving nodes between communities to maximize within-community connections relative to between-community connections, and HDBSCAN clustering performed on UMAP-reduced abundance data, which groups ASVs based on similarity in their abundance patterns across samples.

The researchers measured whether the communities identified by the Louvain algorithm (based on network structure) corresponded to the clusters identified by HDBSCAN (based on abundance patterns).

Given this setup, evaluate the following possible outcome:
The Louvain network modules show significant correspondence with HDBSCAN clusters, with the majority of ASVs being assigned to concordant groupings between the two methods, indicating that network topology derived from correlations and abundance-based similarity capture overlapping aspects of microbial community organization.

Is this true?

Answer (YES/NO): NO